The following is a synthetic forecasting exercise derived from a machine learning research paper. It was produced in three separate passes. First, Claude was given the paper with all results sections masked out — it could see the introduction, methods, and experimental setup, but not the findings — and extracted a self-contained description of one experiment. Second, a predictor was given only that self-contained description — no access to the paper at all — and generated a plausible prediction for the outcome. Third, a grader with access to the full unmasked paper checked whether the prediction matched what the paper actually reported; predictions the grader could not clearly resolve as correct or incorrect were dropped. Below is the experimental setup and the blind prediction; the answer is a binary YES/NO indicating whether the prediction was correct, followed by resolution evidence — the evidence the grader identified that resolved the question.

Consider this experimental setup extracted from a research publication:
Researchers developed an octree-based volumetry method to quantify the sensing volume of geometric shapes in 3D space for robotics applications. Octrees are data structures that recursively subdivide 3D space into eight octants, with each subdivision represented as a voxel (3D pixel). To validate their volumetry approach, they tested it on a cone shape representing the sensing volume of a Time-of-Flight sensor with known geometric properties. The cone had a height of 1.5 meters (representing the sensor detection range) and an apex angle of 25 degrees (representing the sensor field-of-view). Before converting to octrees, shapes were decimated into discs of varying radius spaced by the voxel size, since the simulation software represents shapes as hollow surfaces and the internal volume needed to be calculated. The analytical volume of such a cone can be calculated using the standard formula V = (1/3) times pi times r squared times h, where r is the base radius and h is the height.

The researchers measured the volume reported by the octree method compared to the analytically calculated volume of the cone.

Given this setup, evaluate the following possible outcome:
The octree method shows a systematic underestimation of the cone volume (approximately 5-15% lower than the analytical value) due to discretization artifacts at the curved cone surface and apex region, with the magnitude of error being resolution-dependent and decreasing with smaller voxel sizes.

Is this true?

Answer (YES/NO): NO